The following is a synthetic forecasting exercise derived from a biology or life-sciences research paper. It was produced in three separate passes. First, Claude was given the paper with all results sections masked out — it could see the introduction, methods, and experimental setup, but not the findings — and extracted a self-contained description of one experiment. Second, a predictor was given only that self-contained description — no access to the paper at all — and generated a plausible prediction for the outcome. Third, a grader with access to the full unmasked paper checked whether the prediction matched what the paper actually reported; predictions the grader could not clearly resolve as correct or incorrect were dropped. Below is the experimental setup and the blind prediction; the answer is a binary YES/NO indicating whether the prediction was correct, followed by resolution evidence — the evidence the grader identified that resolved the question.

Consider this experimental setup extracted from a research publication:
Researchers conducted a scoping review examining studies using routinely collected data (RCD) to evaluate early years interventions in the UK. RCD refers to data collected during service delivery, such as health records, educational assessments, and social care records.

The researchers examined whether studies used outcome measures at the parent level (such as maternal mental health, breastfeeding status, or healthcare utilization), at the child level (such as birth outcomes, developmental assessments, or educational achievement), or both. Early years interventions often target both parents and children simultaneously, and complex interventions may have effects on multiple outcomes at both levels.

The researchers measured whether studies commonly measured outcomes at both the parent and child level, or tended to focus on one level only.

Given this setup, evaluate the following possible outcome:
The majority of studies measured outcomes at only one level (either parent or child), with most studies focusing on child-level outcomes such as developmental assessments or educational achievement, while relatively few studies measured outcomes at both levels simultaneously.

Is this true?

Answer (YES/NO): NO